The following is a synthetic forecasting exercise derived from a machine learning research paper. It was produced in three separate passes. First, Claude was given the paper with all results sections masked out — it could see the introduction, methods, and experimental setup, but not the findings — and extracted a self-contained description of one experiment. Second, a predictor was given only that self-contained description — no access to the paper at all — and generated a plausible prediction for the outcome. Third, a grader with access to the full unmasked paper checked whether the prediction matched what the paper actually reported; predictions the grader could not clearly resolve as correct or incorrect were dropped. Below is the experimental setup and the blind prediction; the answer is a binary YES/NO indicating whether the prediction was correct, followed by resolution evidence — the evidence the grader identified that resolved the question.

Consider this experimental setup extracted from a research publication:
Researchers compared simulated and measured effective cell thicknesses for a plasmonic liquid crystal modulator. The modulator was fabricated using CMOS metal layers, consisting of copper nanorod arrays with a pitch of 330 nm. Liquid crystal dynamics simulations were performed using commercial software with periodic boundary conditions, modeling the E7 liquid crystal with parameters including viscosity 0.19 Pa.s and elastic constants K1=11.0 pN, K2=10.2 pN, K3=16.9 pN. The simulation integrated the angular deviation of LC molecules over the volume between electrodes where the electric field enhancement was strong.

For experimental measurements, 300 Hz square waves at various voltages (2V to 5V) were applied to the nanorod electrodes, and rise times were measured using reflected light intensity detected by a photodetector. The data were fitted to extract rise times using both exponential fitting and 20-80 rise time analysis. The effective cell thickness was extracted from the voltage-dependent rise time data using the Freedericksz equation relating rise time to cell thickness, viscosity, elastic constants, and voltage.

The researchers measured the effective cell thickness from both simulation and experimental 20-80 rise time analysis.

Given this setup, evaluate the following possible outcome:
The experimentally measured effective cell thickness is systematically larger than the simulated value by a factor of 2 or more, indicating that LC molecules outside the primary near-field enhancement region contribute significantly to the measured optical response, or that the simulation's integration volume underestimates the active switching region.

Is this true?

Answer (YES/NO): NO